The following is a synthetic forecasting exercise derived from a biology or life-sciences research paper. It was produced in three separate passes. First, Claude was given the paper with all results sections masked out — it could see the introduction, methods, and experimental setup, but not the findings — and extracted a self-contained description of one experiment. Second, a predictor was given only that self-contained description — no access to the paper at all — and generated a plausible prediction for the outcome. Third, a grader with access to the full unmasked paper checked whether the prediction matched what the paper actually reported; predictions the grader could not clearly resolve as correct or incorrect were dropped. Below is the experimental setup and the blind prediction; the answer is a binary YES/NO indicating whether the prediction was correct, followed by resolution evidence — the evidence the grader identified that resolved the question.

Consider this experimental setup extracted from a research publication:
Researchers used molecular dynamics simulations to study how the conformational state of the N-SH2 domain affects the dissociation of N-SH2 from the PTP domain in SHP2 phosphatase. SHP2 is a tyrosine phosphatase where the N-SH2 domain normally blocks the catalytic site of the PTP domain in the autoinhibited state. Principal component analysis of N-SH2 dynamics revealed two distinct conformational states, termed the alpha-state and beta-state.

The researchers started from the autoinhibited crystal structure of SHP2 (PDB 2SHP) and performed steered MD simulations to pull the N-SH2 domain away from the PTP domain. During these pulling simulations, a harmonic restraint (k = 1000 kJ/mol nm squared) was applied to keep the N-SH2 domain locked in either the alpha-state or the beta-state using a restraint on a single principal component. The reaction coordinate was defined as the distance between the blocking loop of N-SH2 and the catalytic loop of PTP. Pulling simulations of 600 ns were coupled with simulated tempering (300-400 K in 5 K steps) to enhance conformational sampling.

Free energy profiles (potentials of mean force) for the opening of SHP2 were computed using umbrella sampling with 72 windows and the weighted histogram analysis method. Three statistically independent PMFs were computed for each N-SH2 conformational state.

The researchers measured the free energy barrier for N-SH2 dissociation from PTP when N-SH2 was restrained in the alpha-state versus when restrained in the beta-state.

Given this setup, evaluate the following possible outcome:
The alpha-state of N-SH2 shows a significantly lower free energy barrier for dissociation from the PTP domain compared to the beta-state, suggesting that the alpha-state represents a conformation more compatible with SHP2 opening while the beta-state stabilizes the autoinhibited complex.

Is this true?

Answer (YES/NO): YES